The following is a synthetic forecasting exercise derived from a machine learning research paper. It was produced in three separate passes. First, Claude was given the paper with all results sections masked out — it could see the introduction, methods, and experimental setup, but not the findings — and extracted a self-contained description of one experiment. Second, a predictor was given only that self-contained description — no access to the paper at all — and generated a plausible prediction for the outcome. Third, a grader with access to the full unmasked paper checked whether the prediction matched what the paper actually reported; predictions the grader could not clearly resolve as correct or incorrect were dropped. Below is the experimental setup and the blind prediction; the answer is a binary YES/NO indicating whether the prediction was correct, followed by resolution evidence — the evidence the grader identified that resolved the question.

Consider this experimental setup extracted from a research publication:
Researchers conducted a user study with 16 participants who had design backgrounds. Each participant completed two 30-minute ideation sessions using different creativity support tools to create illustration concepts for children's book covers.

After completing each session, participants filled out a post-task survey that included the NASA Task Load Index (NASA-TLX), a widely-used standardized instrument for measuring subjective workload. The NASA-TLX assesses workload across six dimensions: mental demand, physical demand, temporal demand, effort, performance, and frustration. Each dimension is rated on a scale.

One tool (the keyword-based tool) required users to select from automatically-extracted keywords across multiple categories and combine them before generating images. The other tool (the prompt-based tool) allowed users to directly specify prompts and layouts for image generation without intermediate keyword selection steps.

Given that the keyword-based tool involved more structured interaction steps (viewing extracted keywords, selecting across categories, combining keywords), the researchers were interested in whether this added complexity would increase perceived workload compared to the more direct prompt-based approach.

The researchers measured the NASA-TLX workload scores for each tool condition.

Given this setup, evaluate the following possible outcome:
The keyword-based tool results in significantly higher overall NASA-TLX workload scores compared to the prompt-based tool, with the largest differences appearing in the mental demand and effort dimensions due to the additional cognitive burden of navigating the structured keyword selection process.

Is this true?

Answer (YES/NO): NO